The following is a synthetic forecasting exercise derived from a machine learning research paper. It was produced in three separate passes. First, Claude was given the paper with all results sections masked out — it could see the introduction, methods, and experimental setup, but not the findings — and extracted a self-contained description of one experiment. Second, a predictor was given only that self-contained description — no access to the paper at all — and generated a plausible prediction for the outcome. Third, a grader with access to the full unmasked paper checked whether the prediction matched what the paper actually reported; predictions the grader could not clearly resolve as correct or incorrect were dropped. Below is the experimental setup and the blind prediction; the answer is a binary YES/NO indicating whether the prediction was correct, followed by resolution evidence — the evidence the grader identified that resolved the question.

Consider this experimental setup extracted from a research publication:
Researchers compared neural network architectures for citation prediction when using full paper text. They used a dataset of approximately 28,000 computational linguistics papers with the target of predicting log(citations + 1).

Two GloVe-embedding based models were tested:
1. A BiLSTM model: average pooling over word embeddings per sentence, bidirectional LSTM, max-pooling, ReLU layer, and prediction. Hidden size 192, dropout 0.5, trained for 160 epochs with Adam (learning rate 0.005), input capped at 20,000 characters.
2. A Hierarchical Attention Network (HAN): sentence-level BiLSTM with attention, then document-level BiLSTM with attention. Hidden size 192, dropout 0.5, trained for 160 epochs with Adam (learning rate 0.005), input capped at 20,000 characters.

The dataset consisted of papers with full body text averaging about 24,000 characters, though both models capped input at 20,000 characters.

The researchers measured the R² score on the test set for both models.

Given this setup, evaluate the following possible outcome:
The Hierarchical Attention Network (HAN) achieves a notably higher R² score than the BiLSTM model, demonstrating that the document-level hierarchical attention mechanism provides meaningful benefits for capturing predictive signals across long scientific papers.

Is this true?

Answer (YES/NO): NO